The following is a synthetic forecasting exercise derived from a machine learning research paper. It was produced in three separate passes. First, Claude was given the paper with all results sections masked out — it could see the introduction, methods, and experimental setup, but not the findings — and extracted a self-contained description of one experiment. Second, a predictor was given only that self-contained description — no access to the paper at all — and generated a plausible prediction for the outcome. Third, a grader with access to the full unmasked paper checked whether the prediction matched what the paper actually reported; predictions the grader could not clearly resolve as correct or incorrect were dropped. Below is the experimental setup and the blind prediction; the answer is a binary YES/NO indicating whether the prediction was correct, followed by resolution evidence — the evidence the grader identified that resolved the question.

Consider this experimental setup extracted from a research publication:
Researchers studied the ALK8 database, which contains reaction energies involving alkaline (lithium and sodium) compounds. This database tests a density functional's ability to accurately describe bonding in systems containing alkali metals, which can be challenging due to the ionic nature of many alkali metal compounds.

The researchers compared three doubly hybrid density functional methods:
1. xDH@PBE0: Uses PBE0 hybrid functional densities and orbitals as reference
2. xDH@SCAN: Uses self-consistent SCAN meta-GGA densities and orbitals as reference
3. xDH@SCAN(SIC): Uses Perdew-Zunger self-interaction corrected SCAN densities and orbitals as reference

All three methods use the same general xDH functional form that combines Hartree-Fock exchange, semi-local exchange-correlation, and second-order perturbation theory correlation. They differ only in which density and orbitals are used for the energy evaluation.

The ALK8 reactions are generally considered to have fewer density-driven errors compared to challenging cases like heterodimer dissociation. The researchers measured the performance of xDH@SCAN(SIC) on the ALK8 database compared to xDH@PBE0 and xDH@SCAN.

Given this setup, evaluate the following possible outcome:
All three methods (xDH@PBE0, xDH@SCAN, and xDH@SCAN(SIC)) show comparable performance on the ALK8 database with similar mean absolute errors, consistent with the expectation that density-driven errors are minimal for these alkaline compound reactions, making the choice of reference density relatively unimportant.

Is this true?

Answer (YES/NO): NO